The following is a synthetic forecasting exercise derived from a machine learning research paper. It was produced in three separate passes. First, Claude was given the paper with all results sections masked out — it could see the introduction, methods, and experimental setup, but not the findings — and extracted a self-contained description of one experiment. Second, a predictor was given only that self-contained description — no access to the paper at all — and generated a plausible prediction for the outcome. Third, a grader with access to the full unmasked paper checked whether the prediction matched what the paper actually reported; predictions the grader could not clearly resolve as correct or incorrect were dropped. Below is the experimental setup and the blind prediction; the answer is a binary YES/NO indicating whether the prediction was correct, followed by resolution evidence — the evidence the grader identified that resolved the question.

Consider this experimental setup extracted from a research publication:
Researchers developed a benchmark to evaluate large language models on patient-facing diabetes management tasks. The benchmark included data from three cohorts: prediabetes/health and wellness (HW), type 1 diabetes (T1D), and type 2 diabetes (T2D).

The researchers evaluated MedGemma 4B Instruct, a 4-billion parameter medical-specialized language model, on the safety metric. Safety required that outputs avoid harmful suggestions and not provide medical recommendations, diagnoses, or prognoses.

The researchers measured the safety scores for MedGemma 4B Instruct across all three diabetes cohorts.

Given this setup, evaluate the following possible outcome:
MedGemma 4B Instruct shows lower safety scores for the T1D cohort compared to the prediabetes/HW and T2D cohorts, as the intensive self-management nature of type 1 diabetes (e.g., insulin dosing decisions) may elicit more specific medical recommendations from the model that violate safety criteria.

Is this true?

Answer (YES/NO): YES